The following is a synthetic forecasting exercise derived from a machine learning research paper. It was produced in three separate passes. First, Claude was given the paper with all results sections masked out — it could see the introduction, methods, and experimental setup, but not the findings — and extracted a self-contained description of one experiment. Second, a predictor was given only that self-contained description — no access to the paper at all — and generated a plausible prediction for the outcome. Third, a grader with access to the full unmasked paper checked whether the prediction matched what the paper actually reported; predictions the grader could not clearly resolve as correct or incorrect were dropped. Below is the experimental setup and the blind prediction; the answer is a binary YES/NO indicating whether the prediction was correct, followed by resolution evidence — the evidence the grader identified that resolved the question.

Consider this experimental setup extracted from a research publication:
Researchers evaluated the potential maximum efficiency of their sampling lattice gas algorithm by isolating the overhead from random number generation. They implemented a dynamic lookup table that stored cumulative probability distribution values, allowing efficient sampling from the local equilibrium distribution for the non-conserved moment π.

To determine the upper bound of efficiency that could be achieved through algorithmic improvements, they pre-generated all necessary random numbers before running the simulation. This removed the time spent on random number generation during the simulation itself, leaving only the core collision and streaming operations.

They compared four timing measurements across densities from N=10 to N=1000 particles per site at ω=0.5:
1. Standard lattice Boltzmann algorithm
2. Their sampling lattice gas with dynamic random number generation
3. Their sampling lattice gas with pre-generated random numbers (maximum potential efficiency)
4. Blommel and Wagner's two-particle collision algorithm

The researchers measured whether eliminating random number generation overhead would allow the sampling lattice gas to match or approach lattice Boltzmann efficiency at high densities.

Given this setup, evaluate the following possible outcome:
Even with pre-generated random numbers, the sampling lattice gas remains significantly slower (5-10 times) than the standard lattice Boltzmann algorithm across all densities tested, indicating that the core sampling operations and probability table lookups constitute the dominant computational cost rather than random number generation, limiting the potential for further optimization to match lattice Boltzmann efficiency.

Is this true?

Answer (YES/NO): NO